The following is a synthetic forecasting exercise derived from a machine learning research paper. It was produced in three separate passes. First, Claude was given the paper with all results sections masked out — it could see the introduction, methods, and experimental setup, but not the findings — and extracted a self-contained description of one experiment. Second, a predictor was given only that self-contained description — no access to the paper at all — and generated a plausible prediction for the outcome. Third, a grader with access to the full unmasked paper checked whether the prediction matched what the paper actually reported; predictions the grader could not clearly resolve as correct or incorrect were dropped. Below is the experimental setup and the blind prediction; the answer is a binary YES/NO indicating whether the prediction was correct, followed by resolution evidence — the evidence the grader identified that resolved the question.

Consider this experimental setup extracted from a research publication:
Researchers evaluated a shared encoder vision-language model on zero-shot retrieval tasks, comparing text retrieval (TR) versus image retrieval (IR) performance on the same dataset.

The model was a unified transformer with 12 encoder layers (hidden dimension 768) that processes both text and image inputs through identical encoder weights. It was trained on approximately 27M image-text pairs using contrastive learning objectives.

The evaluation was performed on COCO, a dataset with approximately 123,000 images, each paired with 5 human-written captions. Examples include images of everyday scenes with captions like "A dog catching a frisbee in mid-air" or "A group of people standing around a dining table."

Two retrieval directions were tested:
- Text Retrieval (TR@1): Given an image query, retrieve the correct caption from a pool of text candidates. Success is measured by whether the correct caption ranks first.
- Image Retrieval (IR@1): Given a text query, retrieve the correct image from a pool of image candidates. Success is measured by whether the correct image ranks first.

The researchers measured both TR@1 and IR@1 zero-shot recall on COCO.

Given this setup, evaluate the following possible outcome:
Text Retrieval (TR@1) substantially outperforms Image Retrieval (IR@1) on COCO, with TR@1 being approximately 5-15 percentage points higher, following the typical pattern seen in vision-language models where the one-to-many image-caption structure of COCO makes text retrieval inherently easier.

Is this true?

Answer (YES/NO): NO